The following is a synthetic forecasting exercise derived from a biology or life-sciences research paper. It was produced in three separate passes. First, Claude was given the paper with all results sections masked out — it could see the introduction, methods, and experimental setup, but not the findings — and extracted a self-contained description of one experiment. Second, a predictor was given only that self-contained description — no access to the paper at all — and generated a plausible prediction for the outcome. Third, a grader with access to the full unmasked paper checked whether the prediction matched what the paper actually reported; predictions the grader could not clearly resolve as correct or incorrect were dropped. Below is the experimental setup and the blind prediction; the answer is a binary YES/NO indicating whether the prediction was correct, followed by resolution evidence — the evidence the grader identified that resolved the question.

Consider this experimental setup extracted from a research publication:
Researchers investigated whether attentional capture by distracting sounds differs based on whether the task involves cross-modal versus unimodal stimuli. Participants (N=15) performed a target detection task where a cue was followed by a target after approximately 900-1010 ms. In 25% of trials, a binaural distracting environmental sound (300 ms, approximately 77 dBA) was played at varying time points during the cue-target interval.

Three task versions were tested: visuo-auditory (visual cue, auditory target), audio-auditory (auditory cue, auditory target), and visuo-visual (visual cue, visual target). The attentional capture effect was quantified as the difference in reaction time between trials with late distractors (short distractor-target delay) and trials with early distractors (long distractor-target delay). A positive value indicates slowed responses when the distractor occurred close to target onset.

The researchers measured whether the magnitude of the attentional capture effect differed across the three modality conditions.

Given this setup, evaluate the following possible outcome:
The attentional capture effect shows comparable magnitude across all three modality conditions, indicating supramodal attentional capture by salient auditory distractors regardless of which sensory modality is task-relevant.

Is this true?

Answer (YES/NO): NO